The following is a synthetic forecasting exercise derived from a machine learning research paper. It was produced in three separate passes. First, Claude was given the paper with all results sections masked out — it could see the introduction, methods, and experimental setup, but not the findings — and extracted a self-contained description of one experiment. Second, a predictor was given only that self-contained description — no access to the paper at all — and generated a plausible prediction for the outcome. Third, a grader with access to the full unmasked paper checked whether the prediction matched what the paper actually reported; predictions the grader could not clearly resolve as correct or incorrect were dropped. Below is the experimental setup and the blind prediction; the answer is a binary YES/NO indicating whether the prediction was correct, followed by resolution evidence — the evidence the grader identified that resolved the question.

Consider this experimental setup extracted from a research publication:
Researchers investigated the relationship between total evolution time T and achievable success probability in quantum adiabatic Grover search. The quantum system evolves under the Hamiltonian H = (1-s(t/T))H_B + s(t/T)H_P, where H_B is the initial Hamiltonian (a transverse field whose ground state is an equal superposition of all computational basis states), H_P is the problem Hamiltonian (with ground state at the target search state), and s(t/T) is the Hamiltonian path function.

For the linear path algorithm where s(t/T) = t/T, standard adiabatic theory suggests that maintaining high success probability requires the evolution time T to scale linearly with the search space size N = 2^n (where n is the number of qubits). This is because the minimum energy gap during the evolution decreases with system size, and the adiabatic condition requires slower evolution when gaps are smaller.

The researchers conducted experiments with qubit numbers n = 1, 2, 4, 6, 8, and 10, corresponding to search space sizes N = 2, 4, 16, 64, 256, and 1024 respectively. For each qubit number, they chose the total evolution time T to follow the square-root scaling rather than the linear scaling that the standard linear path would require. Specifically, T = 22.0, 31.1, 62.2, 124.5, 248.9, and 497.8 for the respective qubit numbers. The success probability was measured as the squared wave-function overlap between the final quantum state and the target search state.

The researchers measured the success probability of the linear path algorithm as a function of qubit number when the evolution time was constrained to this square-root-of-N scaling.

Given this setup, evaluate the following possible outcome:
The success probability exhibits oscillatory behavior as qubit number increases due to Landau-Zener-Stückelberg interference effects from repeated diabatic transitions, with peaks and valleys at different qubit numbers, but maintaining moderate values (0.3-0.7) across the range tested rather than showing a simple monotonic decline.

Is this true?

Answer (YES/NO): NO